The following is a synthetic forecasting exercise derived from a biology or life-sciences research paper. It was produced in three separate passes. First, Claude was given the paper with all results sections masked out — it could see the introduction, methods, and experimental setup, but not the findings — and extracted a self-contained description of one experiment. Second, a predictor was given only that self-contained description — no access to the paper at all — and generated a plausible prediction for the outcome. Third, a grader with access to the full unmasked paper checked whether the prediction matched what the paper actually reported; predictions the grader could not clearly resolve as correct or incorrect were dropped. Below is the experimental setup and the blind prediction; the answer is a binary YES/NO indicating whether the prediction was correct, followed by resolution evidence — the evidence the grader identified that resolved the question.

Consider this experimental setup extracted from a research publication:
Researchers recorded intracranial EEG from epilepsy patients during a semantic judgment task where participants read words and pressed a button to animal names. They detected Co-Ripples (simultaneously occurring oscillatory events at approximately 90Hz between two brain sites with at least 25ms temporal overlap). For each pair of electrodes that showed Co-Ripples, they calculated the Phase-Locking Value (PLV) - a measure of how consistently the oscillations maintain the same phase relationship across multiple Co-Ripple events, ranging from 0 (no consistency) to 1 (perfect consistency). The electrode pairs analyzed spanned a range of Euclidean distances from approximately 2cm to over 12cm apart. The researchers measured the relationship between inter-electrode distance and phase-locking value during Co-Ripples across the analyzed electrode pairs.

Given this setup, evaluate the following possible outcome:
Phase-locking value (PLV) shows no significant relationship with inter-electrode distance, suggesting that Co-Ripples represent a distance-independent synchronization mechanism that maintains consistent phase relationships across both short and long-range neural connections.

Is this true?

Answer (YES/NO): NO